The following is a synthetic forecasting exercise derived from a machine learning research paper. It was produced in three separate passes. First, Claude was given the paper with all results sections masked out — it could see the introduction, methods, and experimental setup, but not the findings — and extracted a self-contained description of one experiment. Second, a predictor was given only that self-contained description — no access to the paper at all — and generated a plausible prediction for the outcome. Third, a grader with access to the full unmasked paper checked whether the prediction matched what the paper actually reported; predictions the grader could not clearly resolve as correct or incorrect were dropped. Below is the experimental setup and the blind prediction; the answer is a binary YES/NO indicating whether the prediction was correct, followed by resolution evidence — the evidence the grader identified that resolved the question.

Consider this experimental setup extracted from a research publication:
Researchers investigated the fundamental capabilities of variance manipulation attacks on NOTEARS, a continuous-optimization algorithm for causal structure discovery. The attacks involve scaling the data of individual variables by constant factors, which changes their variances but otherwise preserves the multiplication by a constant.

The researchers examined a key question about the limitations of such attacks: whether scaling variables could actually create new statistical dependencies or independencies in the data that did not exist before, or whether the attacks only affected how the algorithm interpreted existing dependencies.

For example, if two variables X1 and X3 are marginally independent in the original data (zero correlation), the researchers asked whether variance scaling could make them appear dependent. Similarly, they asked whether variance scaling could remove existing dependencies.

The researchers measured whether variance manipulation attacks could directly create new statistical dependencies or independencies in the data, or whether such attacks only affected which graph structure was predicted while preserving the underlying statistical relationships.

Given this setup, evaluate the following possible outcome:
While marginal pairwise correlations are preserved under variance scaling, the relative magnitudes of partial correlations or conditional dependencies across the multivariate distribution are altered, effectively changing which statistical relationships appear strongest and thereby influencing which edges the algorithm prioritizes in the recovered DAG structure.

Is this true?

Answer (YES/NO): NO